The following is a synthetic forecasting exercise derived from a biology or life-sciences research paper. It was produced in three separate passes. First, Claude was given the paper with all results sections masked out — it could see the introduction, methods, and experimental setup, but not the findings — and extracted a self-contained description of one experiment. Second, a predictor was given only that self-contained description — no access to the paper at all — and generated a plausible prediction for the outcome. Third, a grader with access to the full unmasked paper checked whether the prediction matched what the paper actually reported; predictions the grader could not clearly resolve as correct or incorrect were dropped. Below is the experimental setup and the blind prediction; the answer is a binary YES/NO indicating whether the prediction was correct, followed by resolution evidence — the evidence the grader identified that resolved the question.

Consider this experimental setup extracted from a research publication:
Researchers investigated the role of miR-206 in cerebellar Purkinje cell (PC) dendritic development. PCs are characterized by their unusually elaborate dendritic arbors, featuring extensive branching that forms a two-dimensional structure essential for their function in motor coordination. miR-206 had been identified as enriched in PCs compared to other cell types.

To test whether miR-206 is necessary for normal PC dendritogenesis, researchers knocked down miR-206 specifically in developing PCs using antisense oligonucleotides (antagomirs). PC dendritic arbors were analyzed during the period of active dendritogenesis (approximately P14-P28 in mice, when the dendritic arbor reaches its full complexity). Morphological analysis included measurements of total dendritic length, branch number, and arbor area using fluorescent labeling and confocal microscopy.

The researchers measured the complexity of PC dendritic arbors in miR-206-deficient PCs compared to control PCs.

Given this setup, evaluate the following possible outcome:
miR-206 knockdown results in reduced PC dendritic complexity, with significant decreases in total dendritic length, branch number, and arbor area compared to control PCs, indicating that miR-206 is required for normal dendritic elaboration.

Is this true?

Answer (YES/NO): YES